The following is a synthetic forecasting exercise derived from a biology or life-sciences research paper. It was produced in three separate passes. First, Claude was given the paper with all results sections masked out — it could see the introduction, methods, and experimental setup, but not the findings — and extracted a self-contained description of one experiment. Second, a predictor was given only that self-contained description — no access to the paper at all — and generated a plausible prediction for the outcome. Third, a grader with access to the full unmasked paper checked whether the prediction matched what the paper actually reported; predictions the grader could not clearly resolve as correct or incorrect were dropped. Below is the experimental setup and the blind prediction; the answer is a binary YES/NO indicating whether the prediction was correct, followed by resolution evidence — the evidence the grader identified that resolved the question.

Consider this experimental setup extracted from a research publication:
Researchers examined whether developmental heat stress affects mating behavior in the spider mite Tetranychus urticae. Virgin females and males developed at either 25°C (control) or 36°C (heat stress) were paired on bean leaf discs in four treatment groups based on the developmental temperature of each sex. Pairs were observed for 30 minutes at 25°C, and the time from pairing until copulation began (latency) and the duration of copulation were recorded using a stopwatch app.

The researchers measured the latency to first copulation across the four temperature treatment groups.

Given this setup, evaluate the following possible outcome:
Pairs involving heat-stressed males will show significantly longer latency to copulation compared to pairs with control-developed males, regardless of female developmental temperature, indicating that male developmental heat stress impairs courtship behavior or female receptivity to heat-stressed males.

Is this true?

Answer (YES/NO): NO